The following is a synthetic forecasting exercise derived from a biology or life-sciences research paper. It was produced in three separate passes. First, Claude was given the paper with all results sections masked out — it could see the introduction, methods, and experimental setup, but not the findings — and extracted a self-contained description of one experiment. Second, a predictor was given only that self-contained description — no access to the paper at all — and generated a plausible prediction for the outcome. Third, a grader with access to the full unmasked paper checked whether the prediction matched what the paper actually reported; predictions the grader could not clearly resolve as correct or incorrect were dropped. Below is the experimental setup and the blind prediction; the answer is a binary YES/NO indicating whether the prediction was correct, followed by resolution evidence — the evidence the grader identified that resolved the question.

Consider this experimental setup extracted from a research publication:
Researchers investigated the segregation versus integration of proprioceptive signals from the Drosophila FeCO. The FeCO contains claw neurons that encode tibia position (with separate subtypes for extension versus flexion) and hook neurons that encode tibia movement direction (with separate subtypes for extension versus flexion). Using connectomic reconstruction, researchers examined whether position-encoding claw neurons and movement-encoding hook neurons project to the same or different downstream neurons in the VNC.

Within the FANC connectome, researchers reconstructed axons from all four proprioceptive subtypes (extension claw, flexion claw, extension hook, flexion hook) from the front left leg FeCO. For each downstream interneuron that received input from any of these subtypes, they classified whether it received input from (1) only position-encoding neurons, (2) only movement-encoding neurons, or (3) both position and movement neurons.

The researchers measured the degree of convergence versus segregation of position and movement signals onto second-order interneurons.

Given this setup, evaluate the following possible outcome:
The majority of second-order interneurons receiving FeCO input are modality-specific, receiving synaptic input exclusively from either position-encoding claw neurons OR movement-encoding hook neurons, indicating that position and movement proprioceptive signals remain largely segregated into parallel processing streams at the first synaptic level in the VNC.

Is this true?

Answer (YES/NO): YES